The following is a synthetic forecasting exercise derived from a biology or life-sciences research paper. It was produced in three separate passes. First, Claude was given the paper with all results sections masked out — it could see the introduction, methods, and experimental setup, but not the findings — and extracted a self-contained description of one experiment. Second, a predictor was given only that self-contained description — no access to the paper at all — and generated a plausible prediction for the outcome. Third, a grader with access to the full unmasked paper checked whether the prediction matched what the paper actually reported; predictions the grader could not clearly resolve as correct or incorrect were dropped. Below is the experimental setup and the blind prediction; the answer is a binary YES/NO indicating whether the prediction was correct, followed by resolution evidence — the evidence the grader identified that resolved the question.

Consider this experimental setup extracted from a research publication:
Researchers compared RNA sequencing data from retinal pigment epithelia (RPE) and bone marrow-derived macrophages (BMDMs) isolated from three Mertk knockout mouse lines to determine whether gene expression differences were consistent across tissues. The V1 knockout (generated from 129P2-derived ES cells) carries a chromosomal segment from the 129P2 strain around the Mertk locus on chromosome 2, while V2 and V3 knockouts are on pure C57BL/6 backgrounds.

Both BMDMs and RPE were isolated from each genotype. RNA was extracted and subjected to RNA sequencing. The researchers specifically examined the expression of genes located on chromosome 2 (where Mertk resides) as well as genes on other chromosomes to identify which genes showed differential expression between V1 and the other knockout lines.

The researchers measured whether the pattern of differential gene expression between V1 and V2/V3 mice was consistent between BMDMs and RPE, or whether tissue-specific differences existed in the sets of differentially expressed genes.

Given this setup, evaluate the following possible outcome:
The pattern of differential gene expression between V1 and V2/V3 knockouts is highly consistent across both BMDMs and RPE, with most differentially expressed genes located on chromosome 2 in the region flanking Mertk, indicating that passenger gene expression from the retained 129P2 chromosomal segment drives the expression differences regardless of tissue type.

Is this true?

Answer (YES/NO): NO